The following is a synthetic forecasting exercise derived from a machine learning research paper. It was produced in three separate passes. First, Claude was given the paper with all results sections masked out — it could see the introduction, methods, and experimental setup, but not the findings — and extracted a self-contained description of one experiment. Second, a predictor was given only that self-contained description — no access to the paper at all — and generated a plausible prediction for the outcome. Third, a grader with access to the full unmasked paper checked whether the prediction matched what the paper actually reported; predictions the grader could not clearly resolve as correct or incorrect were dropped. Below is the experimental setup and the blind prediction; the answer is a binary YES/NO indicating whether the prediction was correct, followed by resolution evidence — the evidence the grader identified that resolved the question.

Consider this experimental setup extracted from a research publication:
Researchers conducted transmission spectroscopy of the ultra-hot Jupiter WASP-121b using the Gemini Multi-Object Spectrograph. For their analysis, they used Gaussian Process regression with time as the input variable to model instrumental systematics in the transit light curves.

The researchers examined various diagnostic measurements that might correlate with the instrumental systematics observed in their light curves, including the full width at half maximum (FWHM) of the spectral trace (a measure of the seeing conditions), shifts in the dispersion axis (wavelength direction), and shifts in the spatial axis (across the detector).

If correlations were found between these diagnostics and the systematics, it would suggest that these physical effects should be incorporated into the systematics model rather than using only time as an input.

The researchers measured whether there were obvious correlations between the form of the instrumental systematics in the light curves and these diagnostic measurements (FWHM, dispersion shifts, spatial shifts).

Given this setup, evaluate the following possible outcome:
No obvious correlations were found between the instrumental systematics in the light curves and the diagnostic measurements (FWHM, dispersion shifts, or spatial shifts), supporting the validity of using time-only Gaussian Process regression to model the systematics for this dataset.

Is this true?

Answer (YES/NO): YES